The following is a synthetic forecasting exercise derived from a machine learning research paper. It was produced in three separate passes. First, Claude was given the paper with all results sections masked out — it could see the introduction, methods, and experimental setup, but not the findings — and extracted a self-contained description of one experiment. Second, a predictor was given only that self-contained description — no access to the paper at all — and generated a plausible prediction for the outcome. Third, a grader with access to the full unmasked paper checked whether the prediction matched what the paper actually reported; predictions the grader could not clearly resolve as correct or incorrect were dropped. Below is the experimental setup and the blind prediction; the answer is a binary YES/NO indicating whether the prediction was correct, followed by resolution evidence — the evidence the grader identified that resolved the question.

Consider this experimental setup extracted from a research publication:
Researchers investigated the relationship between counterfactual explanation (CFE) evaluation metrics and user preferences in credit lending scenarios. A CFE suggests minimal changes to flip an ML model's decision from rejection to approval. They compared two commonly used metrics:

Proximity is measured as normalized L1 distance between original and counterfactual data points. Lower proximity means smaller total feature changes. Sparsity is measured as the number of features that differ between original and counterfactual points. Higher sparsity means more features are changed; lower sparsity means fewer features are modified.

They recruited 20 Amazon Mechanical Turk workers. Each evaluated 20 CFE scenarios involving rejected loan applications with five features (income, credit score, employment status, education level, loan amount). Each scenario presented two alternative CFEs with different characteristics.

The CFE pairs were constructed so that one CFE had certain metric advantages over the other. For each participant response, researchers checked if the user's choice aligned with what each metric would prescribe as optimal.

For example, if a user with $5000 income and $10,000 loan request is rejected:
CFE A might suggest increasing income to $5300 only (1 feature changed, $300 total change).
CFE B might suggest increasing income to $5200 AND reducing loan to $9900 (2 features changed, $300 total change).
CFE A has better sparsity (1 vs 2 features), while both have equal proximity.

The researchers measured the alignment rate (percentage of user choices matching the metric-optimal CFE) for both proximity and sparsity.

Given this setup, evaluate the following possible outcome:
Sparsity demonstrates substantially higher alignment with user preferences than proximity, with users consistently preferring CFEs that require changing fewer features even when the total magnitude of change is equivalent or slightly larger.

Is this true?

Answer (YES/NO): NO